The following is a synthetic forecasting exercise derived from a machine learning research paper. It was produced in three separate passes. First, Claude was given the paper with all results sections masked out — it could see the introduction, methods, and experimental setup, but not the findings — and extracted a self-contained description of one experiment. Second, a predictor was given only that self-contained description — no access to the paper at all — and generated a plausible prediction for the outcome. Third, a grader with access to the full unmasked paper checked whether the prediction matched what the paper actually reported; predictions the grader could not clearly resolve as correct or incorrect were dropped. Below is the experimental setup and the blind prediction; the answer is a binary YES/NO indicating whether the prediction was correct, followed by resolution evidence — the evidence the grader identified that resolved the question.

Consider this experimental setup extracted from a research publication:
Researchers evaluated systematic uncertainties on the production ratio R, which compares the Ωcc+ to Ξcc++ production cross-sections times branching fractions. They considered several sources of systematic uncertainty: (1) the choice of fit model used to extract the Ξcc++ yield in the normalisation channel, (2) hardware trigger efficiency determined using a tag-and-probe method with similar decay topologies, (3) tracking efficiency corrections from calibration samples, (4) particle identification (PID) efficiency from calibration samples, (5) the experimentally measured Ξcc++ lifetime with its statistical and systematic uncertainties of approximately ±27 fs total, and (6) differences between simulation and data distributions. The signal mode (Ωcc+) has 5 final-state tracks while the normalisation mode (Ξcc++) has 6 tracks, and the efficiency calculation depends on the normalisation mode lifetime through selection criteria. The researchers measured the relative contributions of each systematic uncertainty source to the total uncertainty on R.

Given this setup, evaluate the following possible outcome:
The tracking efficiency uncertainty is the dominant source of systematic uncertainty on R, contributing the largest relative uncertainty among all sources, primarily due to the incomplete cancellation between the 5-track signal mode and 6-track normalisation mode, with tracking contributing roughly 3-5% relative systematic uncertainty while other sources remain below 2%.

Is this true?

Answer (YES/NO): NO